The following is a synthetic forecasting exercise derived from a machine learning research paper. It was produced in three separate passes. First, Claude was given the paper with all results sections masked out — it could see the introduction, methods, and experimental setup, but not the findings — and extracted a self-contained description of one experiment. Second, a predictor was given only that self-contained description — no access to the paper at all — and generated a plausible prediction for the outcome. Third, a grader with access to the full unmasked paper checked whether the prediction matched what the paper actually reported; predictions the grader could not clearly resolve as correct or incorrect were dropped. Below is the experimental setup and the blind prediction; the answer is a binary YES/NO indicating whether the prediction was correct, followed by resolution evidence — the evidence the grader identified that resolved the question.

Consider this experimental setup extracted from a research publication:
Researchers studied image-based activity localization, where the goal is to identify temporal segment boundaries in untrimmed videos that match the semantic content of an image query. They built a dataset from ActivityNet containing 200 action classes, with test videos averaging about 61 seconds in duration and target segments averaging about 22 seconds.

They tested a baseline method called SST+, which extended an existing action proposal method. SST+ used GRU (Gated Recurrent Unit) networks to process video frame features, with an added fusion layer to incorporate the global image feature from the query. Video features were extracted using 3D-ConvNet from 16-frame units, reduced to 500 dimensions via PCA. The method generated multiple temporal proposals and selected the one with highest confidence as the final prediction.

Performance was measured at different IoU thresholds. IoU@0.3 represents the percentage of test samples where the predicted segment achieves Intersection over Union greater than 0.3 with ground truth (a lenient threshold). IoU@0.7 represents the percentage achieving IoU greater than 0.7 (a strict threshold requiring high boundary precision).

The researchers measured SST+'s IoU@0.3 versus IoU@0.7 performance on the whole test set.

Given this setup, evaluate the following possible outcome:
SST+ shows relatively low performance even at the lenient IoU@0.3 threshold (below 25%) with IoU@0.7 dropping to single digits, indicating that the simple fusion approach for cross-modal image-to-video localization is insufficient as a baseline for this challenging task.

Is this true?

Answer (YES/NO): NO